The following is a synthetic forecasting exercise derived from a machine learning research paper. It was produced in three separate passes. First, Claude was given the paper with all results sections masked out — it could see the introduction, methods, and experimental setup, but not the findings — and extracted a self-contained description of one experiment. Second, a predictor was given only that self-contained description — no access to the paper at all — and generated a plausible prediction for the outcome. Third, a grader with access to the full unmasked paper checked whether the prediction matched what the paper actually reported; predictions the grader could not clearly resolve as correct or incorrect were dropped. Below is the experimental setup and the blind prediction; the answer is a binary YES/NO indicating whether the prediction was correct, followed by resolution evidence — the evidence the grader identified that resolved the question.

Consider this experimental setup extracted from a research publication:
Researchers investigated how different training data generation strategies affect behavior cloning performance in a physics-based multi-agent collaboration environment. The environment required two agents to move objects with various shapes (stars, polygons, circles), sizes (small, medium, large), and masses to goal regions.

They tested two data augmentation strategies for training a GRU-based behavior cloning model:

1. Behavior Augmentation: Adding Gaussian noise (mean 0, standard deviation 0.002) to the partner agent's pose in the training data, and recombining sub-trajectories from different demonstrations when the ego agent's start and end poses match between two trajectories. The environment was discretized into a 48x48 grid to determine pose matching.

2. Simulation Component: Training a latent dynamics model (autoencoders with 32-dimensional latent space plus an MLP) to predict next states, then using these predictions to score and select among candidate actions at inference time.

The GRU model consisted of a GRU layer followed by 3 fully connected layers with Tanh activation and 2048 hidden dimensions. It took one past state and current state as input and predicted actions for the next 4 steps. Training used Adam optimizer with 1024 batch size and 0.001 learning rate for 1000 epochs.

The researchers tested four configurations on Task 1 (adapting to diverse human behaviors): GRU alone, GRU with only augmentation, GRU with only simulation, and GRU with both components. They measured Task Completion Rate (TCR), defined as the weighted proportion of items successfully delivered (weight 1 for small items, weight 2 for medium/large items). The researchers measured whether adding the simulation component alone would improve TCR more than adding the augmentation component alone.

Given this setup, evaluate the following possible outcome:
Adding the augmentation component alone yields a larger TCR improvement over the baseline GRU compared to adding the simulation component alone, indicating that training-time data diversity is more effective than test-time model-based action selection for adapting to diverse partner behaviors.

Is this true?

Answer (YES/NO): YES